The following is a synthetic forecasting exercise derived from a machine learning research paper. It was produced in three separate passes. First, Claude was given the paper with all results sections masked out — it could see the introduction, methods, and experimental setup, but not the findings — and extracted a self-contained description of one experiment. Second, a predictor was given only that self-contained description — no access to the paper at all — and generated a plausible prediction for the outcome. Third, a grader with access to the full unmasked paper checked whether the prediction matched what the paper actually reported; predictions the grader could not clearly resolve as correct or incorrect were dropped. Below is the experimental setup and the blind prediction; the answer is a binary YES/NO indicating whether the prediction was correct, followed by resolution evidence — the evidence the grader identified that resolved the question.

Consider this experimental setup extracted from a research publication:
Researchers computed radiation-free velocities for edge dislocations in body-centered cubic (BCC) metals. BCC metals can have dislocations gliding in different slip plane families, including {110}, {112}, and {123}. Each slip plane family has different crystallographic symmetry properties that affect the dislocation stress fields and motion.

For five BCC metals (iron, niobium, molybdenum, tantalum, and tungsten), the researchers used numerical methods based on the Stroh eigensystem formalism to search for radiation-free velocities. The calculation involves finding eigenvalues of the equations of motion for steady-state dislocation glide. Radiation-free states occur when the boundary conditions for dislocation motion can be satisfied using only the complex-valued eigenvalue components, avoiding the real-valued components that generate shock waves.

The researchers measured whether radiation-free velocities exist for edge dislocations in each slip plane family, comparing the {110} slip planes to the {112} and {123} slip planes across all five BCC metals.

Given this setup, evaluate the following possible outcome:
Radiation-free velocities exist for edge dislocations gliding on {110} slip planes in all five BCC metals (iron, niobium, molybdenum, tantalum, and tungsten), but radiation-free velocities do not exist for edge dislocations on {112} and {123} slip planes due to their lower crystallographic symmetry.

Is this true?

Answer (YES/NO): YES